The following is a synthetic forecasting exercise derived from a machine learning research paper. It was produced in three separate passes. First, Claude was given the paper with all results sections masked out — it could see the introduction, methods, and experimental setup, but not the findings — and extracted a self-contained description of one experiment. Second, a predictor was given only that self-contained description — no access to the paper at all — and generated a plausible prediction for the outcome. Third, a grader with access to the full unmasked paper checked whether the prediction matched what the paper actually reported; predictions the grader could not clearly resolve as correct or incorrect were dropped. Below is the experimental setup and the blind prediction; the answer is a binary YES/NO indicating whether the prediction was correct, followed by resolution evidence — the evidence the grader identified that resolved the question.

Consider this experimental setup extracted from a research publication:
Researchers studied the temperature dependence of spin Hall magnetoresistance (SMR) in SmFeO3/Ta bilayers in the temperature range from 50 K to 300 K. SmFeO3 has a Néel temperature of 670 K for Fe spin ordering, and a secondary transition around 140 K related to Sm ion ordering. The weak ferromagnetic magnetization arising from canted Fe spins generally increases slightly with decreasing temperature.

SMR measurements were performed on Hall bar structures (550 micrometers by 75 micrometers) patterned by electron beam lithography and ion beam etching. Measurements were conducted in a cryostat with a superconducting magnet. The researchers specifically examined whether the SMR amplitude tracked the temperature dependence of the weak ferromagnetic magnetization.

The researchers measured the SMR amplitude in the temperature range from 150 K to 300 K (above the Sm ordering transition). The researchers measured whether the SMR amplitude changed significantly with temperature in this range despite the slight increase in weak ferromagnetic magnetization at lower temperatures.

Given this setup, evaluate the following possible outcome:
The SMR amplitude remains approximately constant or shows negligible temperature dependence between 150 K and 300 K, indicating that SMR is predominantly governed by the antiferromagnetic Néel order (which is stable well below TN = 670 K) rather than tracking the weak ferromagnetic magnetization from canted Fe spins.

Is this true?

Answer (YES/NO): YES